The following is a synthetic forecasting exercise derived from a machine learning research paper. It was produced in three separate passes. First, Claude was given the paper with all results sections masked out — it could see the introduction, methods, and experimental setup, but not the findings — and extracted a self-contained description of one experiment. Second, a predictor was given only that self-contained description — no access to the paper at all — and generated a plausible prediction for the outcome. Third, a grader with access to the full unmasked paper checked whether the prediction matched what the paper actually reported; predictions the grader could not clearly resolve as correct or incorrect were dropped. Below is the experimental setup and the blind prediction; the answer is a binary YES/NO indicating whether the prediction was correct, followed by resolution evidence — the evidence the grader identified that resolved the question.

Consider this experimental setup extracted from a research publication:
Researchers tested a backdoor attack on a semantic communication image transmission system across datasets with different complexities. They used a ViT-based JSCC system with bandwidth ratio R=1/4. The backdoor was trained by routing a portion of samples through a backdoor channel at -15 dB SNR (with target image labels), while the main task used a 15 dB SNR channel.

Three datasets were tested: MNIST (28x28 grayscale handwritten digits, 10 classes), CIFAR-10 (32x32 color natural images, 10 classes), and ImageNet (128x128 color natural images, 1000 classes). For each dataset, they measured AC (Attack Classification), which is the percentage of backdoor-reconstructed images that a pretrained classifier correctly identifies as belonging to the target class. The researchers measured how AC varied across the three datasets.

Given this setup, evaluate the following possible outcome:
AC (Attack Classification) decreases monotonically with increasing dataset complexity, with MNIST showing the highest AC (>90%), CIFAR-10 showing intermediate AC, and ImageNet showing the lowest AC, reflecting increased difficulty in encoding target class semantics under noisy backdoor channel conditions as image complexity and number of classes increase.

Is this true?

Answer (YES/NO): NO